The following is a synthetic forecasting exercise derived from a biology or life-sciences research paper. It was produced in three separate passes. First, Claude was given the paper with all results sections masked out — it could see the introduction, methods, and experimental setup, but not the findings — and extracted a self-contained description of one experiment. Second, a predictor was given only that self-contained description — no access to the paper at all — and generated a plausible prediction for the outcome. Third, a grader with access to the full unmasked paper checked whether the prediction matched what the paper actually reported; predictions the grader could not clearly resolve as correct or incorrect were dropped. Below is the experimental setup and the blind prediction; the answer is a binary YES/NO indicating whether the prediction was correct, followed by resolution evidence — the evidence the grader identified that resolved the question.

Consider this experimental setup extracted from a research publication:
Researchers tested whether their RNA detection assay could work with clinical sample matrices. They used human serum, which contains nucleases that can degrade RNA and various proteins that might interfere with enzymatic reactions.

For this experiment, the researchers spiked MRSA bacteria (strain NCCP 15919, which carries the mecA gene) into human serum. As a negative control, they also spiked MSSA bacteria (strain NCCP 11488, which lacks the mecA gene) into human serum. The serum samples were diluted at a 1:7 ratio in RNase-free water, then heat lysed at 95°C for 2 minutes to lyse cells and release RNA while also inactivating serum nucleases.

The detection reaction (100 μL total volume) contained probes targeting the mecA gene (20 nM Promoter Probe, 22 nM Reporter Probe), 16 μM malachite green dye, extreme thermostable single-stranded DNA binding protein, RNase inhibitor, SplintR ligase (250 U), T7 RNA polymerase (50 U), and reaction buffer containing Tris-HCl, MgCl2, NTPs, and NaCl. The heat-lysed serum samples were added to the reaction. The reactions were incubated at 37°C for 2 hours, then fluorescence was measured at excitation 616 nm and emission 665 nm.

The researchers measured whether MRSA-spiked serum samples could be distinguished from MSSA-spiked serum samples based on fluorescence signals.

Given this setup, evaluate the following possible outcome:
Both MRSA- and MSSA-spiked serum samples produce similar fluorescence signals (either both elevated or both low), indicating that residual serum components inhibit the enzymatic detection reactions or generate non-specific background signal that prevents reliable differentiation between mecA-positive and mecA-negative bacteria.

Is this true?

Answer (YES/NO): NO